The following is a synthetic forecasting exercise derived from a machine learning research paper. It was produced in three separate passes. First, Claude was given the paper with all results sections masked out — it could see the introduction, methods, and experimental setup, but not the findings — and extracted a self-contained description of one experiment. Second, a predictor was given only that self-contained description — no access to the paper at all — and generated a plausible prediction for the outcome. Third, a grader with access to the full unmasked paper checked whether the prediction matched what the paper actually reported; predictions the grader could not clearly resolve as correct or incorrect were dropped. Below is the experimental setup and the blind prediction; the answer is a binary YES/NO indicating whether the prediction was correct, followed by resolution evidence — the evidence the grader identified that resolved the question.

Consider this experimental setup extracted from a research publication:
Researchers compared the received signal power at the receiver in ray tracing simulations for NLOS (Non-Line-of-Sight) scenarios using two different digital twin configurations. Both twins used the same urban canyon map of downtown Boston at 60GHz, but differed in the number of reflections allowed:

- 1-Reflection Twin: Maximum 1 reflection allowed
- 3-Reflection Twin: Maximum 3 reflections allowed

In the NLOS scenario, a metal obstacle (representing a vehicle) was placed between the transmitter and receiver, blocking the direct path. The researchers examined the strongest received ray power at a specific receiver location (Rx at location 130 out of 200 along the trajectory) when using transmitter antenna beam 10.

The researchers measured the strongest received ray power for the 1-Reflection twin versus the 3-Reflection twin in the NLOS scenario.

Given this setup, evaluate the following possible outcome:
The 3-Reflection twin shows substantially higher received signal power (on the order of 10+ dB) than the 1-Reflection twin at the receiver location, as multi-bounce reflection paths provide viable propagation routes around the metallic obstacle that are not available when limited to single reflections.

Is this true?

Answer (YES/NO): YES